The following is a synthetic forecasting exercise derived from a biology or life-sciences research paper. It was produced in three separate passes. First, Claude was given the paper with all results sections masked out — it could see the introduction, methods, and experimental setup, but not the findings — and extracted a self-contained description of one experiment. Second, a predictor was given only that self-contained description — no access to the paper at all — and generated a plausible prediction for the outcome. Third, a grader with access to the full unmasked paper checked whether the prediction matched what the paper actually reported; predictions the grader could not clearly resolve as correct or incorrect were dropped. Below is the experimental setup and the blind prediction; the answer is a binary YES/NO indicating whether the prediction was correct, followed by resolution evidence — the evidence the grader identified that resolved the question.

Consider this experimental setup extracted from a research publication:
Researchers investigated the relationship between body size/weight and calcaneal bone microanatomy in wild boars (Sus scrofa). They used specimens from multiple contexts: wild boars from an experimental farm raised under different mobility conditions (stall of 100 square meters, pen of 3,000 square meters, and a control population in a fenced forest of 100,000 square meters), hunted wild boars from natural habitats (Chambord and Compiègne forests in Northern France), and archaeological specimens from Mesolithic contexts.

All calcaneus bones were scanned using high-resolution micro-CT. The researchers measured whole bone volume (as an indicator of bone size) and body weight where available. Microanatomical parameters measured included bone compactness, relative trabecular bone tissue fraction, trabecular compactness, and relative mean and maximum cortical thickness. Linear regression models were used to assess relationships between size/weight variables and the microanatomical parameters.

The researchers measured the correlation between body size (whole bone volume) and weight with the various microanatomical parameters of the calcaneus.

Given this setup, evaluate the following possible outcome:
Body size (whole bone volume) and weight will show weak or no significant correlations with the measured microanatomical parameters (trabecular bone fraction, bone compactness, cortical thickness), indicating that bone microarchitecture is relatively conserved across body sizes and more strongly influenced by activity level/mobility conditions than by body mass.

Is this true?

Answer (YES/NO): NO